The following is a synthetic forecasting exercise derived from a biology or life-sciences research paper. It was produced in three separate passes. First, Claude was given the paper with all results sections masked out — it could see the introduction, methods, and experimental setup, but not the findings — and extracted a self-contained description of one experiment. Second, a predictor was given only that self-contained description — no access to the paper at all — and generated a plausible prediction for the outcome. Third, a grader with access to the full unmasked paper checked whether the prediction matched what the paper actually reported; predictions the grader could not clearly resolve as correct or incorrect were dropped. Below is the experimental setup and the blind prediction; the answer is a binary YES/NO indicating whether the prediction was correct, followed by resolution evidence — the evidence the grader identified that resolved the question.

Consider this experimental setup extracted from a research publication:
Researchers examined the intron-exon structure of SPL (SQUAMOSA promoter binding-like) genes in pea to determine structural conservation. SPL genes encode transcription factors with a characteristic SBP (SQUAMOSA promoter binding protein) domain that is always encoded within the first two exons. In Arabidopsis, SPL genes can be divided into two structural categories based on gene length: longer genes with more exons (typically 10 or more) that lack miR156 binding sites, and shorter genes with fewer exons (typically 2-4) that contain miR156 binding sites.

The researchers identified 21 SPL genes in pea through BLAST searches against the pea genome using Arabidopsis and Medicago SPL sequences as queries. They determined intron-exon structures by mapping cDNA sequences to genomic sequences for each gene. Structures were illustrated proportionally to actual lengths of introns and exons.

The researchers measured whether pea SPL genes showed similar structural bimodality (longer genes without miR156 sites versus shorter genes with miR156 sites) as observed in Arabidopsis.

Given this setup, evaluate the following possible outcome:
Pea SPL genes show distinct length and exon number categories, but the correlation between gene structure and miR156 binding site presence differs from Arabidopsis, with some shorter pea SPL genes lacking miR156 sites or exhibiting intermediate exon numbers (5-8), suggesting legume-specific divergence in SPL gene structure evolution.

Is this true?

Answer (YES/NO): NO